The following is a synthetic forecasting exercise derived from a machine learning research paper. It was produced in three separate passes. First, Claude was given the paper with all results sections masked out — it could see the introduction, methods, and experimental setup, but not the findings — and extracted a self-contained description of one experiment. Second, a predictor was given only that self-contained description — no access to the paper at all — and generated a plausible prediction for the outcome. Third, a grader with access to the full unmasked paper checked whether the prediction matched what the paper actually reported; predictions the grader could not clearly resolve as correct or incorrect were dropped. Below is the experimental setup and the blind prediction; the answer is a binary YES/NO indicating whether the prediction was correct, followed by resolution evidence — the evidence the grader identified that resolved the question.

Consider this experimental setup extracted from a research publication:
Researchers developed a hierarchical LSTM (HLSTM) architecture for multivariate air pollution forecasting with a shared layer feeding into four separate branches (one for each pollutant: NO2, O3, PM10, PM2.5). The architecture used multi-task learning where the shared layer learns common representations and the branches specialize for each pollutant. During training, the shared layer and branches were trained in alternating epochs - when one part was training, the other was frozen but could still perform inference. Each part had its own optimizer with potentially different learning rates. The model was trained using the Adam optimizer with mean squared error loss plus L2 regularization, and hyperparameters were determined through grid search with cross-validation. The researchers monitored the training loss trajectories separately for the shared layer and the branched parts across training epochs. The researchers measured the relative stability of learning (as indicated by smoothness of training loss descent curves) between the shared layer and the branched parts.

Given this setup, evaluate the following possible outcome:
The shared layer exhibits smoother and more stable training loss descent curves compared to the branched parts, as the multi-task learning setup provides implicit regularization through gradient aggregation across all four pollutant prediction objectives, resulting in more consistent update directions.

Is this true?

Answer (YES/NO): NO